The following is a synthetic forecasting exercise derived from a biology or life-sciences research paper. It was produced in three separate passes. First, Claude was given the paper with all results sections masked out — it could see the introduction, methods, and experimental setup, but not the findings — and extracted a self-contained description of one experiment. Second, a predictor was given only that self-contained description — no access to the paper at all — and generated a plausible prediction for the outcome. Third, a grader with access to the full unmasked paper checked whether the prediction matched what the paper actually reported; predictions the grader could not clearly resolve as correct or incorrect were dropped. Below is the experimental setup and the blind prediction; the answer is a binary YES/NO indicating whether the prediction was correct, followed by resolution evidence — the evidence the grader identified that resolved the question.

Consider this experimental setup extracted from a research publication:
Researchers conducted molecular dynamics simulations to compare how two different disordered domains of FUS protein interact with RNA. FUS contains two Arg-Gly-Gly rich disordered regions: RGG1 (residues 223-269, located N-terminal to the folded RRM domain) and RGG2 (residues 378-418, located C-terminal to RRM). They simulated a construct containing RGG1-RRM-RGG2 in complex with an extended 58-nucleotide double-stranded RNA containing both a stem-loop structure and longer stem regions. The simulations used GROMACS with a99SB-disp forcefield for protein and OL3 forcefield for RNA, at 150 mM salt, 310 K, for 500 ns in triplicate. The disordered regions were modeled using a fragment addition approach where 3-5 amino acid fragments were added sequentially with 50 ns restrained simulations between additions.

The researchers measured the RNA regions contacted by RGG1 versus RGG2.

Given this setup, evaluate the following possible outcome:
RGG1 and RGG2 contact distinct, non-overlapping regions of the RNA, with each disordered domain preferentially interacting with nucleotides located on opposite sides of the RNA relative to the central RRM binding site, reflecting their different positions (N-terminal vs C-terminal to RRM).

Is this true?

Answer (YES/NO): YES